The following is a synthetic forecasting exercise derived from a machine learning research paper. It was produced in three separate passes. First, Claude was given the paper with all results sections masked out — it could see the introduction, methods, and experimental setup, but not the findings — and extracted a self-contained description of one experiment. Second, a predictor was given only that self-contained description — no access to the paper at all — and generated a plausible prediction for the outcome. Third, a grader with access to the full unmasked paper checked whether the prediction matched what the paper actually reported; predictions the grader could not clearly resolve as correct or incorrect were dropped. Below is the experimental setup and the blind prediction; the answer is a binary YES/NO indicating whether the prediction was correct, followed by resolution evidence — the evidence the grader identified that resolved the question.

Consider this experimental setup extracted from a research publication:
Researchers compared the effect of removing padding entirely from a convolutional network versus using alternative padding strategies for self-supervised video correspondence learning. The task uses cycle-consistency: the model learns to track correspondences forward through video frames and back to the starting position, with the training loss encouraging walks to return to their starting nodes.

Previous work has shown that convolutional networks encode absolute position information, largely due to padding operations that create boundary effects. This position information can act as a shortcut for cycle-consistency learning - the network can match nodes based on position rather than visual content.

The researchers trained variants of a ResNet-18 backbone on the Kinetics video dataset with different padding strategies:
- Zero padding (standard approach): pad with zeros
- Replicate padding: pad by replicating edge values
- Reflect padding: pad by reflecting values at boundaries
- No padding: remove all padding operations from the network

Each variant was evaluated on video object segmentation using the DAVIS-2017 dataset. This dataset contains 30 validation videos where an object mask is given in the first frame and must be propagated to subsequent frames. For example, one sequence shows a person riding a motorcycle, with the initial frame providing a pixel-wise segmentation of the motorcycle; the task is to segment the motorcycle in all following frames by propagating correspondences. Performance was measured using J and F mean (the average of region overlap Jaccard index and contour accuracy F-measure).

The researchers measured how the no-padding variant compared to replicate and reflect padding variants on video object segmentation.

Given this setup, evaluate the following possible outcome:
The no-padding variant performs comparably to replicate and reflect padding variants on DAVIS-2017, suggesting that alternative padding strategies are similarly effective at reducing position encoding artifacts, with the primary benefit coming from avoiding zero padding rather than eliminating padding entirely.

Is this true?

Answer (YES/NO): NO